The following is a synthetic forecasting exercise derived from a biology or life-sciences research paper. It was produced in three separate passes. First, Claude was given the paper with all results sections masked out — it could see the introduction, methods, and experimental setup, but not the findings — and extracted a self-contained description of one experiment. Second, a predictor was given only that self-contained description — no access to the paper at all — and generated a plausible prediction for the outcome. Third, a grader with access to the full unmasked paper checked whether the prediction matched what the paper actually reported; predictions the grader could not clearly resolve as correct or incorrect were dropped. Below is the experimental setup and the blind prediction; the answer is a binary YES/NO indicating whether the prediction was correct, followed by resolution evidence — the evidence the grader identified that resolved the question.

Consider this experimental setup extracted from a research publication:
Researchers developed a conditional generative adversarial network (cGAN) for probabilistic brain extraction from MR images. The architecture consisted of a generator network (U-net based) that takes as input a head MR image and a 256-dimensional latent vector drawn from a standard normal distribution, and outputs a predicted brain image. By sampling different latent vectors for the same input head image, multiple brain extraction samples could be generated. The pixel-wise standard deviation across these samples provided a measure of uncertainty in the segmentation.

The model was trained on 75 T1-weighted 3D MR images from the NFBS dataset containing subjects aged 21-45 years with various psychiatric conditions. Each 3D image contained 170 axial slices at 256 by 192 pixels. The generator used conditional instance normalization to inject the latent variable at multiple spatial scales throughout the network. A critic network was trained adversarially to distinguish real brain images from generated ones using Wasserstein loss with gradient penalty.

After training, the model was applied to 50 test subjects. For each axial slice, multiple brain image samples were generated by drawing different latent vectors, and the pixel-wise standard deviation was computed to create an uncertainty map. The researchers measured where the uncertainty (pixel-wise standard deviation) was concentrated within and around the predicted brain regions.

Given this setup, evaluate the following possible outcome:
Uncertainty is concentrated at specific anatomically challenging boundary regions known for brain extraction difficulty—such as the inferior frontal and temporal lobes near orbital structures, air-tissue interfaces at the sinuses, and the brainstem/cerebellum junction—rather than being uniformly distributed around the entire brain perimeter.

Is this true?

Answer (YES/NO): NO